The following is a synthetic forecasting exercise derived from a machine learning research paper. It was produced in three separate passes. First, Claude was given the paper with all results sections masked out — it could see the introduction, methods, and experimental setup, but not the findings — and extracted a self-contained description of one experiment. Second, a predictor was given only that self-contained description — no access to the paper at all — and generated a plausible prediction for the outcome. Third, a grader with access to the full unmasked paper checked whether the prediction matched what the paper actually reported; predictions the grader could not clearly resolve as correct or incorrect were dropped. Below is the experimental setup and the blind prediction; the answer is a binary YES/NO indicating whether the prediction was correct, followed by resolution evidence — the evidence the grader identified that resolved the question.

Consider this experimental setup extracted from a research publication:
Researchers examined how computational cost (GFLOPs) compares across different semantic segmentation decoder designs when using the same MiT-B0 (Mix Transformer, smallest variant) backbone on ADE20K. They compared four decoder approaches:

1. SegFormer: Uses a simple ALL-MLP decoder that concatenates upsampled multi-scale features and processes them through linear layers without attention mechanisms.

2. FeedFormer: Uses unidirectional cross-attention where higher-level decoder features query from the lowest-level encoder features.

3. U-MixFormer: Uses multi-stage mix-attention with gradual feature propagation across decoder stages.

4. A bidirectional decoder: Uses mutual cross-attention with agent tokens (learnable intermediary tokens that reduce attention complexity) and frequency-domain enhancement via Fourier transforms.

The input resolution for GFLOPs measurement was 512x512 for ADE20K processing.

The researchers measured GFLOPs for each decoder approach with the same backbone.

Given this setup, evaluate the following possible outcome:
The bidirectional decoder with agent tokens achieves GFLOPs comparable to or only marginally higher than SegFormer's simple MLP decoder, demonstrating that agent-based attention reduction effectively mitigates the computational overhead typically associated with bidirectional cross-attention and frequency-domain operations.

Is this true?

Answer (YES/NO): NO